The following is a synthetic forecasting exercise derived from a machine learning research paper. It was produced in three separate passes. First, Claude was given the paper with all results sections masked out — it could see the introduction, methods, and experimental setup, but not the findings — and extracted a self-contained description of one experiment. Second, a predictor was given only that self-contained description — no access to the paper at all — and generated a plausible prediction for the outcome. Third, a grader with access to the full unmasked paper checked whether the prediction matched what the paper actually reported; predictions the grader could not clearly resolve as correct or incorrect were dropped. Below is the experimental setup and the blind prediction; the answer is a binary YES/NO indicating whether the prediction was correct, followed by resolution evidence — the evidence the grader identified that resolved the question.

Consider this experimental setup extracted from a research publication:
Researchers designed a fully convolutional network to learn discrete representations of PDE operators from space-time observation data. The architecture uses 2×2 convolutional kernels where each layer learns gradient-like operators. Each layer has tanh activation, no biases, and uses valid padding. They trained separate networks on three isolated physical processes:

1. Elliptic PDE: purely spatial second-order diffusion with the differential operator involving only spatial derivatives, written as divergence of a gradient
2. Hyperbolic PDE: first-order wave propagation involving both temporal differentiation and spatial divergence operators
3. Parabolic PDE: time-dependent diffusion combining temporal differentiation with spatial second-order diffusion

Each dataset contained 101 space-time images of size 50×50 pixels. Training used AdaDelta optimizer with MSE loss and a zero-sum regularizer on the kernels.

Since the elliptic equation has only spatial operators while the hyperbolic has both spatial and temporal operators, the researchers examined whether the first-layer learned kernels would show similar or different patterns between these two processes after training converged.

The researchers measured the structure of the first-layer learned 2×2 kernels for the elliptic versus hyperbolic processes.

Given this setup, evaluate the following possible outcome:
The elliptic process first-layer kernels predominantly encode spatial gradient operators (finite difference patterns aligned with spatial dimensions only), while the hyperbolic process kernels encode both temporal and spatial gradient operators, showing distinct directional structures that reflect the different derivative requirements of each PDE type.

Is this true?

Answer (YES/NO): YES